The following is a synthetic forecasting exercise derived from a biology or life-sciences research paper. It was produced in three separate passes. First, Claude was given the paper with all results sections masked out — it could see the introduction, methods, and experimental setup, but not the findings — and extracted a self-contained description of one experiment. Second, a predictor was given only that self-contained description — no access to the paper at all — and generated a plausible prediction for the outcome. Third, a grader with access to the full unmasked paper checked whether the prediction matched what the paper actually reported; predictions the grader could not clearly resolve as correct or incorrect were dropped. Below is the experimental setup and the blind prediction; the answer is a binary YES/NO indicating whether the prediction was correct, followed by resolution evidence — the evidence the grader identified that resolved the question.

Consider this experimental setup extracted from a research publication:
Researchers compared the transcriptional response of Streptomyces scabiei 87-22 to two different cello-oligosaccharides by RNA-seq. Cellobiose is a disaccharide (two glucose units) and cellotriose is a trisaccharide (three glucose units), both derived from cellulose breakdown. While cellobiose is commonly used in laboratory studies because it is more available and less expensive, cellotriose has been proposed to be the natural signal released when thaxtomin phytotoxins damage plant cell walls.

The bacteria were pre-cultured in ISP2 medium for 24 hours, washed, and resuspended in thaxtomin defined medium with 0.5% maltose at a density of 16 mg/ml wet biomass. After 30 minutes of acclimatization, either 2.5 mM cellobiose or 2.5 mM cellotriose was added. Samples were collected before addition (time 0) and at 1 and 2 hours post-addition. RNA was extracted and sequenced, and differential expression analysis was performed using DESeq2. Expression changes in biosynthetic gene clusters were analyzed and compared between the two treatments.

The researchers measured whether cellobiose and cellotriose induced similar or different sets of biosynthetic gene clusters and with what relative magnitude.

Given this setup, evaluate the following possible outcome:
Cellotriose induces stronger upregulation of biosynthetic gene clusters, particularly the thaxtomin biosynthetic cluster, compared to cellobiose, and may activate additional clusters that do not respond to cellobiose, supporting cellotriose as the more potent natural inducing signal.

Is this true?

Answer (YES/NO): NO